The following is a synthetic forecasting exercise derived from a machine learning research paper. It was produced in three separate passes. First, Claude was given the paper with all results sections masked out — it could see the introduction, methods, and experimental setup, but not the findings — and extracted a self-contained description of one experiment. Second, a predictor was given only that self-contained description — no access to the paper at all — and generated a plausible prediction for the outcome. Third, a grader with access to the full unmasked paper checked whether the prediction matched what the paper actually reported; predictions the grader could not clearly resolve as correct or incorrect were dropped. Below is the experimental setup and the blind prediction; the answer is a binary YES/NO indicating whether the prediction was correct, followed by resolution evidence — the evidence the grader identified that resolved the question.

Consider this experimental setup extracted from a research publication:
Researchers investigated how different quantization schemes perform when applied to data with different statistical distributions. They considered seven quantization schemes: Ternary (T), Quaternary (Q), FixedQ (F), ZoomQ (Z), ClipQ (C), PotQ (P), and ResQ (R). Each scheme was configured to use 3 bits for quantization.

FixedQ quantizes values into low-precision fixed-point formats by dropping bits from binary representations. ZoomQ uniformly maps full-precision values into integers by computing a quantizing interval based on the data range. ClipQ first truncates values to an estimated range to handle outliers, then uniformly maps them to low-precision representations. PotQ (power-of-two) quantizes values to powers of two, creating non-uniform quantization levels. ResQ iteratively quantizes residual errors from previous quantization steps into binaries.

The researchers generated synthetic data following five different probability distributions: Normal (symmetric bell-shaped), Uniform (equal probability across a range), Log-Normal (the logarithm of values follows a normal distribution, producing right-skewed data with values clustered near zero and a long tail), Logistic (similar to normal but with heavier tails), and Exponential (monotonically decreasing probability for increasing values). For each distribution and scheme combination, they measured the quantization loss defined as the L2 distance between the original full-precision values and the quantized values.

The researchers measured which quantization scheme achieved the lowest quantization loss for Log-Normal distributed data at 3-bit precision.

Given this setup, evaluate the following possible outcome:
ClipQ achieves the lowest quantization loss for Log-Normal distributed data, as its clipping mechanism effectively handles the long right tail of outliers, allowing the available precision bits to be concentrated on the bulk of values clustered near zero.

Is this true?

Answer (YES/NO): NO